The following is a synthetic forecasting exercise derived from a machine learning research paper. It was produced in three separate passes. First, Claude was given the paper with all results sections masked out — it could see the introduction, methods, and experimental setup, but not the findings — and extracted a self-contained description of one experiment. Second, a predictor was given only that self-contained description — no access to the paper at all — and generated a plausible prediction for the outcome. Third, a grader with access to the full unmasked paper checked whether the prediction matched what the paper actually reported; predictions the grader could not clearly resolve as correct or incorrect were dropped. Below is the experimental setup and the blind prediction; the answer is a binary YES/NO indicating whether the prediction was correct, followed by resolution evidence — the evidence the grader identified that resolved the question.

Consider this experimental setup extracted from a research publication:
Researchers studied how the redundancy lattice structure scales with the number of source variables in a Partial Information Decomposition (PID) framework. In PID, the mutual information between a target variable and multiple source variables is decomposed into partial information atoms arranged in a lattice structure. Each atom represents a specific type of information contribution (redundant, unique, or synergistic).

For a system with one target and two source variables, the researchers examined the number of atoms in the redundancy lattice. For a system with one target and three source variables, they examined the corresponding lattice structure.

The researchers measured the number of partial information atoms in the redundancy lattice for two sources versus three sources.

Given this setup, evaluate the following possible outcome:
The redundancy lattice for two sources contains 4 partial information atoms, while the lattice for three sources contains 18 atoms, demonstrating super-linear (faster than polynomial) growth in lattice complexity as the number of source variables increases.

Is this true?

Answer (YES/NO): NO